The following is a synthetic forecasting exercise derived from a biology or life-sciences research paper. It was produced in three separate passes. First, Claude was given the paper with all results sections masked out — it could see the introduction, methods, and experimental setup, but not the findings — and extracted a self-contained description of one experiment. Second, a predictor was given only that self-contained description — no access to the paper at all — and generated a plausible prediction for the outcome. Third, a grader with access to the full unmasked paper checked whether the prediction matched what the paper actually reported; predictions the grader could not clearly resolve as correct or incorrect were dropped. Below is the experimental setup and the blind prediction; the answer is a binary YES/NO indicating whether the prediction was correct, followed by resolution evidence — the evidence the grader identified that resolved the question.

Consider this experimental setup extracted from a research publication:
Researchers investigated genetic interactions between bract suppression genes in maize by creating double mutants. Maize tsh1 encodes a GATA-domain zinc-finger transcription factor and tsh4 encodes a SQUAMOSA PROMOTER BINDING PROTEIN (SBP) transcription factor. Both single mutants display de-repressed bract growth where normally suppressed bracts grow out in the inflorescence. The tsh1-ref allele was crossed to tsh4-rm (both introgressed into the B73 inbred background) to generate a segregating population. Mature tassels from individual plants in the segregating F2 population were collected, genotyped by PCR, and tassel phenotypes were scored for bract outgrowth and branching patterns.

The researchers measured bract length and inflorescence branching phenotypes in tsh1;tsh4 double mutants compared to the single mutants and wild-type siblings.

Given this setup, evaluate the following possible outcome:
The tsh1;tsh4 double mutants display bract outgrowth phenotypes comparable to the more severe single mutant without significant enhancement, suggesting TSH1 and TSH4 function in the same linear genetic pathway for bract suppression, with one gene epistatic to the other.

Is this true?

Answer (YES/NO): NO